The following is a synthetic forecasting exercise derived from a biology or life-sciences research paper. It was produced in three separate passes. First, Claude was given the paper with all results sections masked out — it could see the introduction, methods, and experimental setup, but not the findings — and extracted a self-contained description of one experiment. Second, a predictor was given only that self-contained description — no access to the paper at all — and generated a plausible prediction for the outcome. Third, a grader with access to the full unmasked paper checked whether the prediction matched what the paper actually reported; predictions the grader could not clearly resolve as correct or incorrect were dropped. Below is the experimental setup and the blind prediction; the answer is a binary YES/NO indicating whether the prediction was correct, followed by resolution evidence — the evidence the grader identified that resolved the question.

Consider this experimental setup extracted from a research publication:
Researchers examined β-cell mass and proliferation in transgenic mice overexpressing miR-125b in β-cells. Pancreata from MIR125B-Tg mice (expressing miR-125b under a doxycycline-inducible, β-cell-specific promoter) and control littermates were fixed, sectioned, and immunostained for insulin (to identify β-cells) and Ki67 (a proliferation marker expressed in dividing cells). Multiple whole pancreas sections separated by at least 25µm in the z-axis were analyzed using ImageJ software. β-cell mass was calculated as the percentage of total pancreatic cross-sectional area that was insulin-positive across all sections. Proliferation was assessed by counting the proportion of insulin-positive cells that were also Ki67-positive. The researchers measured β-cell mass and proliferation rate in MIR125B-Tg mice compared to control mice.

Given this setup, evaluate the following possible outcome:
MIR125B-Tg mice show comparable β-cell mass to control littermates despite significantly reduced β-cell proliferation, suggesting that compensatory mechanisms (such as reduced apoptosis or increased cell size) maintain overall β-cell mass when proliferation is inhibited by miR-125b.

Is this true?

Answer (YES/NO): NO